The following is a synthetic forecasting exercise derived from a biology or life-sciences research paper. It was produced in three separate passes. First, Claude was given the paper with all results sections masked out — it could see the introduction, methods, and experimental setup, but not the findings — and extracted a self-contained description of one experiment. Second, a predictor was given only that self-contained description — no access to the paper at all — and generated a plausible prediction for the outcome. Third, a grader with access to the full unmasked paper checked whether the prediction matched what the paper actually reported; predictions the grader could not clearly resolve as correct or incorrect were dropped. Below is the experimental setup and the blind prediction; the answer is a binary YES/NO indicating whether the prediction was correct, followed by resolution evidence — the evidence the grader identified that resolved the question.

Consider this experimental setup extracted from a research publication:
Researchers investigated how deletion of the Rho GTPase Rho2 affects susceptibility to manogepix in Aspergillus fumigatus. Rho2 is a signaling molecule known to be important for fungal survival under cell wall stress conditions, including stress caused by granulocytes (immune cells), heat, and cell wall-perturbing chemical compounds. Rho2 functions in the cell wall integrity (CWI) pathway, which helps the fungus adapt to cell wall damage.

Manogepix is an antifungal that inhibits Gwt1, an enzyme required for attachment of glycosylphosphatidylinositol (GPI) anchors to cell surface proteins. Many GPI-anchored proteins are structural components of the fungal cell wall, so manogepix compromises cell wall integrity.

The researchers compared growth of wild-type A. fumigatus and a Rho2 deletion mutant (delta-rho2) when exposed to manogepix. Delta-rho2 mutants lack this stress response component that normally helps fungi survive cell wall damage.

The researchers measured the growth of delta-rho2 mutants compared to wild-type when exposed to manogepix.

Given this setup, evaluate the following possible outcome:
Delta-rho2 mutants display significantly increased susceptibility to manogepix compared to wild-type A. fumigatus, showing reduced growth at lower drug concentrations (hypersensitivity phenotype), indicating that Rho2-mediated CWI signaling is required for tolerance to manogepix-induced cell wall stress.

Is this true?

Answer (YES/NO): NO